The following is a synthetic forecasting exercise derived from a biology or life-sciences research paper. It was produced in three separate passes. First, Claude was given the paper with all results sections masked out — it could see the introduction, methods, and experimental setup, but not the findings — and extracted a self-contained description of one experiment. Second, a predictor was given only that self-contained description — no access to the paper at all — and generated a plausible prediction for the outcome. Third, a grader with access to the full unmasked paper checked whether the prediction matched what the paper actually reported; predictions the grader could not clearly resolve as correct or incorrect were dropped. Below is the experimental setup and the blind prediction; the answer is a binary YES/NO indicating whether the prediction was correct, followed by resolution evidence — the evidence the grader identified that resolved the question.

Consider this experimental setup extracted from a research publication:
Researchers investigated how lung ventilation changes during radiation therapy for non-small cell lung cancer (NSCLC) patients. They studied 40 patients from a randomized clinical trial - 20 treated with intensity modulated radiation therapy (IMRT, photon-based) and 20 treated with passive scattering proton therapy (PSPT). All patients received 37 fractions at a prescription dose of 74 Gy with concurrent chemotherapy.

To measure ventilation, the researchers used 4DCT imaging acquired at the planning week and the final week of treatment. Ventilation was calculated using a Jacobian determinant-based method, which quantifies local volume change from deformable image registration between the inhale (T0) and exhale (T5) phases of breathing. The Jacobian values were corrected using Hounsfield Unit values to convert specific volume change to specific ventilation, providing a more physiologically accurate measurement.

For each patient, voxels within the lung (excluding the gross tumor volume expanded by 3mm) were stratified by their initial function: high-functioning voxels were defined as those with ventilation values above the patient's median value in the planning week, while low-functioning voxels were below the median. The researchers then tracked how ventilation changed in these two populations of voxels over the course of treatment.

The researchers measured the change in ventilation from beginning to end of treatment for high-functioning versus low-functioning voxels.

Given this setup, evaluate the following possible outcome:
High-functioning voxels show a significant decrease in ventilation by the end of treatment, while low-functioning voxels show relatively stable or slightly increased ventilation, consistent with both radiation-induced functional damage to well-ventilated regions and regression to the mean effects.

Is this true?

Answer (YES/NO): NO